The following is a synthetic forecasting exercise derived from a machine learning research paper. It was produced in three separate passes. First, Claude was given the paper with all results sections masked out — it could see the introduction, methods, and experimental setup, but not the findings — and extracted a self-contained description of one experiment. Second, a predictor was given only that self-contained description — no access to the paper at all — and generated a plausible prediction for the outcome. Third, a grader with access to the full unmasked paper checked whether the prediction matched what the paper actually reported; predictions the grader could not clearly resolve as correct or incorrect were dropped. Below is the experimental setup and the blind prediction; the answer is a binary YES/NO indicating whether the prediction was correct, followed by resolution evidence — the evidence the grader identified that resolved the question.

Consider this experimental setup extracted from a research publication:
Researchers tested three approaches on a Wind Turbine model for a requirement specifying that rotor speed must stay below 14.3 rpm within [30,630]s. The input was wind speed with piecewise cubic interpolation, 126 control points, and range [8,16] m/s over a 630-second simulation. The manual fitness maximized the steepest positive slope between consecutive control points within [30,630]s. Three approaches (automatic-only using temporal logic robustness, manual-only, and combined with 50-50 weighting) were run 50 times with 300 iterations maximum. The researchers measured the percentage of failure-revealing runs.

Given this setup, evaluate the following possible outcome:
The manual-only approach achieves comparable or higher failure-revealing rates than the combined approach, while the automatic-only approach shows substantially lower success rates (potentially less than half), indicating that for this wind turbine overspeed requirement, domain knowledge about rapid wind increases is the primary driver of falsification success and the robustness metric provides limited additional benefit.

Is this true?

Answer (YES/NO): NO